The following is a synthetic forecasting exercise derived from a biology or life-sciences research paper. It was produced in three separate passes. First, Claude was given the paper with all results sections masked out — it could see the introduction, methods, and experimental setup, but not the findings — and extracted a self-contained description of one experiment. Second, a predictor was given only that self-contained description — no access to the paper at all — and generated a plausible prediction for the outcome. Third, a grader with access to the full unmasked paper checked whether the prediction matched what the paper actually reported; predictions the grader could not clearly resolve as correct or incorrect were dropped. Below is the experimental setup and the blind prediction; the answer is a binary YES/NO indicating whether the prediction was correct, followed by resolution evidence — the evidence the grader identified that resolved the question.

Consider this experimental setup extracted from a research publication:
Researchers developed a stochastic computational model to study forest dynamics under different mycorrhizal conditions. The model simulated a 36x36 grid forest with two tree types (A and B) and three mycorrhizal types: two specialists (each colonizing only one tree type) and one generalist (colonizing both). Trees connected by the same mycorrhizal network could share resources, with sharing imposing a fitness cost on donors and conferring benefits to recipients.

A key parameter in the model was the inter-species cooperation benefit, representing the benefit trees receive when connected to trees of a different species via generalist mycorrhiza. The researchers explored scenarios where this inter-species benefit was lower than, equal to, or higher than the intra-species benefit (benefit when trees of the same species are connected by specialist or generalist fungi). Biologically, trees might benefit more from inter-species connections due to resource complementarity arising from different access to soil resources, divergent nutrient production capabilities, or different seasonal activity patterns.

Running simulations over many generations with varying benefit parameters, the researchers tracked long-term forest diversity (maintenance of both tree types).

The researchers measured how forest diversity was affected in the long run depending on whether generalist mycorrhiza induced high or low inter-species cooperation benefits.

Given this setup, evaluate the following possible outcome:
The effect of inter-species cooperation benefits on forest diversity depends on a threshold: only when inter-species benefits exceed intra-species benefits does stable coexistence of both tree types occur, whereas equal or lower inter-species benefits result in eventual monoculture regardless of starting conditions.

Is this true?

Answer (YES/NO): NO